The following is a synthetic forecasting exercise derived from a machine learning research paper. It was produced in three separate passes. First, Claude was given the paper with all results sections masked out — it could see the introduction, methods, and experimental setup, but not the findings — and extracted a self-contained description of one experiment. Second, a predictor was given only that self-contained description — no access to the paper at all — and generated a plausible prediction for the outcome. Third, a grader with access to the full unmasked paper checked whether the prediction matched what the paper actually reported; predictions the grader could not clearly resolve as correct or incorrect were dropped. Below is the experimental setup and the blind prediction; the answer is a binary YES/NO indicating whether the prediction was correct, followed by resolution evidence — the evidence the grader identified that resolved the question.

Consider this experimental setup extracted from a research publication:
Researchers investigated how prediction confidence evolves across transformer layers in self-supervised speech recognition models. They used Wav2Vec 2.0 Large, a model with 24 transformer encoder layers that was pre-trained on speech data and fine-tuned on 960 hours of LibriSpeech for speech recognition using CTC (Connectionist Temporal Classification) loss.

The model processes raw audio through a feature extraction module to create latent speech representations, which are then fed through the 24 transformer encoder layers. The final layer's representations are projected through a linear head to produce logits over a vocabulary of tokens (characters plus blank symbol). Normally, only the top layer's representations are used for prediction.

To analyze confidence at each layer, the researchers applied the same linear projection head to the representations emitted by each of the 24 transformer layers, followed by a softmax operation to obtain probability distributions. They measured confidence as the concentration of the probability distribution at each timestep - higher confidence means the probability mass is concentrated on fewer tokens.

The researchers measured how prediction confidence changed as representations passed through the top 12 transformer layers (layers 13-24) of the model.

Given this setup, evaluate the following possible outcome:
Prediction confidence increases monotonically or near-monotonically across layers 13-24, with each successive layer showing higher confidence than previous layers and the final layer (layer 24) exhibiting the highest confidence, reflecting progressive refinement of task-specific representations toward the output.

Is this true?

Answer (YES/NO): YES